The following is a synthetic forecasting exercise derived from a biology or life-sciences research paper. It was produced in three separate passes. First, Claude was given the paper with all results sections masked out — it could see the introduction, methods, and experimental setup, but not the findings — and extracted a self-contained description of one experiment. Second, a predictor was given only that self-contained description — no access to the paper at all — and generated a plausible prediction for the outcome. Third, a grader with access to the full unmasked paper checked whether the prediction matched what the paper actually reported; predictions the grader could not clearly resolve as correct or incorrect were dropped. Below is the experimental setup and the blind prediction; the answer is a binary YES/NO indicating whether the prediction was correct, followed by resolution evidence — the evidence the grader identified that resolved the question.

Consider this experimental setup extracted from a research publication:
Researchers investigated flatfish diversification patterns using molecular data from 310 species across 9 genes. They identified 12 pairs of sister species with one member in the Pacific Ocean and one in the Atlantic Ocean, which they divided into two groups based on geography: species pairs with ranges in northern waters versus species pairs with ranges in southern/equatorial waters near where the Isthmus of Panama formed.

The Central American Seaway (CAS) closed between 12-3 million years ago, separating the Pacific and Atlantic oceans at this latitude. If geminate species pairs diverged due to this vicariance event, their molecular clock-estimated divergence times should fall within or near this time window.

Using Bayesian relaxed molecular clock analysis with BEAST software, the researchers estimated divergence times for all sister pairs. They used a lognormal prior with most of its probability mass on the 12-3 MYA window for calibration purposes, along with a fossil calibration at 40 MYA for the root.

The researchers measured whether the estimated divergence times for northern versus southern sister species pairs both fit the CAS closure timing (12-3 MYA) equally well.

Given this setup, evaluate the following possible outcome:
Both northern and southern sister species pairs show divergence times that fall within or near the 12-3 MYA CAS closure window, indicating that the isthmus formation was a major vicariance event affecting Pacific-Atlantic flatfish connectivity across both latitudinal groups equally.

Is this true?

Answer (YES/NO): NO